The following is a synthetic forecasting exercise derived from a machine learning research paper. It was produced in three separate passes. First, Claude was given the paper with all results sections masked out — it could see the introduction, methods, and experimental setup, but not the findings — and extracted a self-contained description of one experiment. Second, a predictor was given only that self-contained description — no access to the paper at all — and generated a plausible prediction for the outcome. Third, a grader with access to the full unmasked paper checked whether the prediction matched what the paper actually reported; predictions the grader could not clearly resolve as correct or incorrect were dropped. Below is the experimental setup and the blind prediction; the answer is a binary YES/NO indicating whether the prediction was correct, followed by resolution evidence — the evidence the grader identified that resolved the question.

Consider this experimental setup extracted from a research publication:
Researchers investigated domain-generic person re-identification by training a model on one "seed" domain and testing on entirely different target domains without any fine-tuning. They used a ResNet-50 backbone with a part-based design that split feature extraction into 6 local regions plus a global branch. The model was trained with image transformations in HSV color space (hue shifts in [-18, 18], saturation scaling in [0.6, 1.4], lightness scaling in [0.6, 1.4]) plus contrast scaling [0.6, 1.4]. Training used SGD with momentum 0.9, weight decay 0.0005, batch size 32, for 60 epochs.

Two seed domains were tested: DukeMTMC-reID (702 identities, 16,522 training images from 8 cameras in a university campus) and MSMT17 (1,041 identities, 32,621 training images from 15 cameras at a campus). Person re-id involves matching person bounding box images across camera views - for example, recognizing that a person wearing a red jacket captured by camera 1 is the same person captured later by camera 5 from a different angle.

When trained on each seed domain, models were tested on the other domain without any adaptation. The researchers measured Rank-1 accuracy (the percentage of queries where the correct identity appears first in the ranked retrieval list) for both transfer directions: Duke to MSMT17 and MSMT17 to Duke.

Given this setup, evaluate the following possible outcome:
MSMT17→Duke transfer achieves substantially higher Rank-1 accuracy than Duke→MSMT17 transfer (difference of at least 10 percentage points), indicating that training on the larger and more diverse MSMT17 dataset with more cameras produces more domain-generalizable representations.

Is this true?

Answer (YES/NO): YES